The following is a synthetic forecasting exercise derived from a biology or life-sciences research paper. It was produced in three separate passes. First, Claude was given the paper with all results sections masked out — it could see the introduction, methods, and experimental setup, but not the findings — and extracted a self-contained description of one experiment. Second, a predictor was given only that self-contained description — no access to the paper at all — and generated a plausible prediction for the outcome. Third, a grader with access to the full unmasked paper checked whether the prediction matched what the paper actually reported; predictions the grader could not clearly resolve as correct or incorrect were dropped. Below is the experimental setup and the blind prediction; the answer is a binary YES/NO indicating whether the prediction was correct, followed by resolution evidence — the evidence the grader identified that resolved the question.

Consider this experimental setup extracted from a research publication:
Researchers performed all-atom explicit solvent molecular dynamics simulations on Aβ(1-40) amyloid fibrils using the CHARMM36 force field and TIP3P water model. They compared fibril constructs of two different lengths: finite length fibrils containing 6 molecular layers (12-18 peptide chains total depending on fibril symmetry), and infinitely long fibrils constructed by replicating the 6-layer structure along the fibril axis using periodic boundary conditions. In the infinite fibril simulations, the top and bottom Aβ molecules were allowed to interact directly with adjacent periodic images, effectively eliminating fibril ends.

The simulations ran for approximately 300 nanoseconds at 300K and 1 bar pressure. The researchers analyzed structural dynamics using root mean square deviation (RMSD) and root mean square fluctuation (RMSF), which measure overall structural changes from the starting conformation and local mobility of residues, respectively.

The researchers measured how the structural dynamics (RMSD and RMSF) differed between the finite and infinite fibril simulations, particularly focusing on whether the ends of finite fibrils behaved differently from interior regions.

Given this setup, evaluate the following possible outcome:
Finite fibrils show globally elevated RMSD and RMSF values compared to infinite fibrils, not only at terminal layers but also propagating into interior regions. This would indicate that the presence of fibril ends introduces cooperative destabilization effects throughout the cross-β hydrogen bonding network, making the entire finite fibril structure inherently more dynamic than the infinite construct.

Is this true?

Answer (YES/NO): NO